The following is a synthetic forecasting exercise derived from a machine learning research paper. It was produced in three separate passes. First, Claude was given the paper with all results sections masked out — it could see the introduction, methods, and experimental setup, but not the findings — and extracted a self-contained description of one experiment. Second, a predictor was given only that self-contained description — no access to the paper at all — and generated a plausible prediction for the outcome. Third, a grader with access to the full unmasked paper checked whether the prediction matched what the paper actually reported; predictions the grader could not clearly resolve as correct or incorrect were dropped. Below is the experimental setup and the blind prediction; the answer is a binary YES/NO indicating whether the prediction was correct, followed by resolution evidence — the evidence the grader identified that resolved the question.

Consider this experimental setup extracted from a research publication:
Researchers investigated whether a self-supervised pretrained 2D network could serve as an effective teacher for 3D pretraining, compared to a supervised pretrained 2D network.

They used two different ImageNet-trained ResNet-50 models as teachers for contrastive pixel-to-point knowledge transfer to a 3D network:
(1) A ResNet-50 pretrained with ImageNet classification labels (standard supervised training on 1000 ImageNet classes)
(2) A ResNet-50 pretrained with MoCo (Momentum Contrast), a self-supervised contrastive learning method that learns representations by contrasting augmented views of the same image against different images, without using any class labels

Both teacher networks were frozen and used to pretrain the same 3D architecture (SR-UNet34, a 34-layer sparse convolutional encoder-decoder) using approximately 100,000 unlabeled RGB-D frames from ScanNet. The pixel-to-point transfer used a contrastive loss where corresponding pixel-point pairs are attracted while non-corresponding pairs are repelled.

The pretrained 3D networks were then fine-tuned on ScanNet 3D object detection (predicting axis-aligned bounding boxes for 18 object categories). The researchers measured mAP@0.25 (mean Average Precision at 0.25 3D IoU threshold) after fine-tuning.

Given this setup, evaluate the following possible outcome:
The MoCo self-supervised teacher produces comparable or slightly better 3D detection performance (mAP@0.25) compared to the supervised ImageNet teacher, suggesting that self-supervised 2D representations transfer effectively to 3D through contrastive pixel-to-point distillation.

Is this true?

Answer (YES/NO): YES